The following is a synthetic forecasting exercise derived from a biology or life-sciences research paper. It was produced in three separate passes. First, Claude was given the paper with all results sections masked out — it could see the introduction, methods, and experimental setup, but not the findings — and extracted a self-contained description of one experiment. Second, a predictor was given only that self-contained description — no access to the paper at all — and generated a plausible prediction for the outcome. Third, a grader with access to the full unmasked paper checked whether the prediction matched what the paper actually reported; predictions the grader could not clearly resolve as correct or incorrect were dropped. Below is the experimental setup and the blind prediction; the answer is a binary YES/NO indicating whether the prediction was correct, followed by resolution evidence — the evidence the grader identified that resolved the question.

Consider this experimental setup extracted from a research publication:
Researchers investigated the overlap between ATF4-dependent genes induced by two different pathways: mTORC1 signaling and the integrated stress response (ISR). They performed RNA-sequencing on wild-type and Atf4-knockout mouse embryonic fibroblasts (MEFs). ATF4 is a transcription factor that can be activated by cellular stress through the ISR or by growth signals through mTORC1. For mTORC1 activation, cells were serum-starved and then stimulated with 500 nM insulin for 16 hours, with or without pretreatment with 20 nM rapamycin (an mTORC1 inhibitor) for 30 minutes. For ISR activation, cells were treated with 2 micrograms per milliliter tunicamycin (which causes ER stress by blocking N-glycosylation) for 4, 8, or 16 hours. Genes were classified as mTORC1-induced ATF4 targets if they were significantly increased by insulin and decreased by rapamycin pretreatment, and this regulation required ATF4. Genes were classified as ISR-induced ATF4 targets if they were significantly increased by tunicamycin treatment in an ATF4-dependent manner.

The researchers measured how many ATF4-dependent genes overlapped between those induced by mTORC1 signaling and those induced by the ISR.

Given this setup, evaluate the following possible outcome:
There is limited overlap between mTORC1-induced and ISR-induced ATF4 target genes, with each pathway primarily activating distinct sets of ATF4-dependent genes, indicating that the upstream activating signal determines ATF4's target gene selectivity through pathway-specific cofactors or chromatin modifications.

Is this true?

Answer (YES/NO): NO